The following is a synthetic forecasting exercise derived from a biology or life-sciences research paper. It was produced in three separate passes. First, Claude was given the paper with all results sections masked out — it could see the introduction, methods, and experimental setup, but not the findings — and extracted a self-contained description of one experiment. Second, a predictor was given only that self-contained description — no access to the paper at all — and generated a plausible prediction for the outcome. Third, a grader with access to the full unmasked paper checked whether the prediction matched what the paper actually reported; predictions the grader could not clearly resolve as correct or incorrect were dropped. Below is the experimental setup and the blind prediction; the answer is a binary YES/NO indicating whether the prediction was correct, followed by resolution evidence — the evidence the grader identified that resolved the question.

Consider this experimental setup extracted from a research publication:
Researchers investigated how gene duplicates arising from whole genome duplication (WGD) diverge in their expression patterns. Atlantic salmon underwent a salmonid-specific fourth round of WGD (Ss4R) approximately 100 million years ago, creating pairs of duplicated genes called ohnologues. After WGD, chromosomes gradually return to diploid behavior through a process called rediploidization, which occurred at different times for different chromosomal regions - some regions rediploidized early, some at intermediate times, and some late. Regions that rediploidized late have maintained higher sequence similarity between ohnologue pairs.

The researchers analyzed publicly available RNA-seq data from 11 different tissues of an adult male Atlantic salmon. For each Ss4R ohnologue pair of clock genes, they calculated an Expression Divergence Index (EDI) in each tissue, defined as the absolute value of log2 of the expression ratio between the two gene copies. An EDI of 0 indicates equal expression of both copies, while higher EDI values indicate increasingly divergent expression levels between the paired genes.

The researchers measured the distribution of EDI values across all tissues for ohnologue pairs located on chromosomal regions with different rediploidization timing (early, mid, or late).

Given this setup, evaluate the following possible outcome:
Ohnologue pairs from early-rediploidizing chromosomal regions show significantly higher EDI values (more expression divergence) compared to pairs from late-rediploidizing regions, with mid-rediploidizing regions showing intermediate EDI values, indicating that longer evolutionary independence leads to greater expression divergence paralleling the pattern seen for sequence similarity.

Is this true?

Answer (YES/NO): NO